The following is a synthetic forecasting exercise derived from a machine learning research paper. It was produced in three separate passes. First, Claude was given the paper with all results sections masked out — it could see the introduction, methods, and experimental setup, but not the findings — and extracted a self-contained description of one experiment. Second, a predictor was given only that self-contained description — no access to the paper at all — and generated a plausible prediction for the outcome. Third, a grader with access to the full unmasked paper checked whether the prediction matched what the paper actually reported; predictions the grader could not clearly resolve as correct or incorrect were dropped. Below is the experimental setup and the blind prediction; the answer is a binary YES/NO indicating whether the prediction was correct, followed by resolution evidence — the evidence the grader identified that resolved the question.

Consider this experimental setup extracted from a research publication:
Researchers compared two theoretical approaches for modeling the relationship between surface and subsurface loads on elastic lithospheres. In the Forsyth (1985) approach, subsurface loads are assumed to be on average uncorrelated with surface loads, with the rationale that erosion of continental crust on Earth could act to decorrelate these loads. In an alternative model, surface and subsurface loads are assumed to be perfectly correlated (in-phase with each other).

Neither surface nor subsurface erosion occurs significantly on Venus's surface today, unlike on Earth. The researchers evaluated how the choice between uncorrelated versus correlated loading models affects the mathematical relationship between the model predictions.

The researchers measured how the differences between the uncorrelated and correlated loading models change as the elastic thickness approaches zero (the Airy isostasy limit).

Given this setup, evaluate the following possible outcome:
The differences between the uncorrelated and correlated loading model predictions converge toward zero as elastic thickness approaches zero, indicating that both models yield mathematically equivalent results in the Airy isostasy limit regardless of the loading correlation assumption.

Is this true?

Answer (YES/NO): YES